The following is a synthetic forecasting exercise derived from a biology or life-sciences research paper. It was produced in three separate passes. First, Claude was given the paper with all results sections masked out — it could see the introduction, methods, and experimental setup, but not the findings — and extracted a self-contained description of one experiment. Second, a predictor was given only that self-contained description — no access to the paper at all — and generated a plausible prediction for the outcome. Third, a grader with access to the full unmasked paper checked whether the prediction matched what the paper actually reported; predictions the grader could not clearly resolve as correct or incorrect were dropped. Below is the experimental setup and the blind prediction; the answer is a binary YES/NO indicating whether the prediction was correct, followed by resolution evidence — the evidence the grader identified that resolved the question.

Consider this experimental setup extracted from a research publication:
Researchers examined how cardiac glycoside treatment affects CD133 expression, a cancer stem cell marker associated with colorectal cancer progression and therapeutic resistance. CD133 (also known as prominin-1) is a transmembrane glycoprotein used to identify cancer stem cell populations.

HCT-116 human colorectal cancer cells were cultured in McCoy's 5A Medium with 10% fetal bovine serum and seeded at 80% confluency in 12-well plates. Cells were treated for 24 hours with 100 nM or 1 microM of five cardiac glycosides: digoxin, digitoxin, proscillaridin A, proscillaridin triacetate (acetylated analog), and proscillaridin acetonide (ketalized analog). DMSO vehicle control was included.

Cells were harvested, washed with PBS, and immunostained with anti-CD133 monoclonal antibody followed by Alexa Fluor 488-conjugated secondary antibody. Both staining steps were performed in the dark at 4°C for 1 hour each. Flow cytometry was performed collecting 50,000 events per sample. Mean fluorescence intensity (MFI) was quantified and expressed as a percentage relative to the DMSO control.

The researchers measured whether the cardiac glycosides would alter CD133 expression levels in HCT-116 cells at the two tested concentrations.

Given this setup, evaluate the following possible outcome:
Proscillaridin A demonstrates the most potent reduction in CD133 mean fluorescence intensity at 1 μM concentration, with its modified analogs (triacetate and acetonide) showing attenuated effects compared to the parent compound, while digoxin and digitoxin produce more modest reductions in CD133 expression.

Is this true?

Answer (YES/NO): NO